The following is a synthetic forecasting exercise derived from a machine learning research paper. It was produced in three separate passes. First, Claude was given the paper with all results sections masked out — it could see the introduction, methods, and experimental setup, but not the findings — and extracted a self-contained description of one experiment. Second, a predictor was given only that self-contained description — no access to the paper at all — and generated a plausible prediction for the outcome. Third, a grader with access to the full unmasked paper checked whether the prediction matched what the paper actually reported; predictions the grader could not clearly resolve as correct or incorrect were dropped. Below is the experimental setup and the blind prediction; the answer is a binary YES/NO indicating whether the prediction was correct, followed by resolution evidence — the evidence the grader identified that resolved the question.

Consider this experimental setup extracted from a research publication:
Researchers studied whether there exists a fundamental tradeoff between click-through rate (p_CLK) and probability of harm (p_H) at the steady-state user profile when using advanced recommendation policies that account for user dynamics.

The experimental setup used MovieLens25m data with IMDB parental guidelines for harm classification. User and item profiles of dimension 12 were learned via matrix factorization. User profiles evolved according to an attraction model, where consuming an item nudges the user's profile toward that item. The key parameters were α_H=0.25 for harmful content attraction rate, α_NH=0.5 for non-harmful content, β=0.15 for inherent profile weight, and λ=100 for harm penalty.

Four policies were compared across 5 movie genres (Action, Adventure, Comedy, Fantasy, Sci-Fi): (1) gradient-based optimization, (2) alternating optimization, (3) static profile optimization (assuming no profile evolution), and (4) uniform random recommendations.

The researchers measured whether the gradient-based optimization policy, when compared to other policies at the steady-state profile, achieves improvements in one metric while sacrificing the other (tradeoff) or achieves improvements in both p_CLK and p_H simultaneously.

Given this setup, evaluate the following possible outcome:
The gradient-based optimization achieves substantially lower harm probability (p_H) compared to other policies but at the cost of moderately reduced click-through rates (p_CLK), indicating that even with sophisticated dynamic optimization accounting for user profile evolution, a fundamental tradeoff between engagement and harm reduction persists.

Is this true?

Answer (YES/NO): NO